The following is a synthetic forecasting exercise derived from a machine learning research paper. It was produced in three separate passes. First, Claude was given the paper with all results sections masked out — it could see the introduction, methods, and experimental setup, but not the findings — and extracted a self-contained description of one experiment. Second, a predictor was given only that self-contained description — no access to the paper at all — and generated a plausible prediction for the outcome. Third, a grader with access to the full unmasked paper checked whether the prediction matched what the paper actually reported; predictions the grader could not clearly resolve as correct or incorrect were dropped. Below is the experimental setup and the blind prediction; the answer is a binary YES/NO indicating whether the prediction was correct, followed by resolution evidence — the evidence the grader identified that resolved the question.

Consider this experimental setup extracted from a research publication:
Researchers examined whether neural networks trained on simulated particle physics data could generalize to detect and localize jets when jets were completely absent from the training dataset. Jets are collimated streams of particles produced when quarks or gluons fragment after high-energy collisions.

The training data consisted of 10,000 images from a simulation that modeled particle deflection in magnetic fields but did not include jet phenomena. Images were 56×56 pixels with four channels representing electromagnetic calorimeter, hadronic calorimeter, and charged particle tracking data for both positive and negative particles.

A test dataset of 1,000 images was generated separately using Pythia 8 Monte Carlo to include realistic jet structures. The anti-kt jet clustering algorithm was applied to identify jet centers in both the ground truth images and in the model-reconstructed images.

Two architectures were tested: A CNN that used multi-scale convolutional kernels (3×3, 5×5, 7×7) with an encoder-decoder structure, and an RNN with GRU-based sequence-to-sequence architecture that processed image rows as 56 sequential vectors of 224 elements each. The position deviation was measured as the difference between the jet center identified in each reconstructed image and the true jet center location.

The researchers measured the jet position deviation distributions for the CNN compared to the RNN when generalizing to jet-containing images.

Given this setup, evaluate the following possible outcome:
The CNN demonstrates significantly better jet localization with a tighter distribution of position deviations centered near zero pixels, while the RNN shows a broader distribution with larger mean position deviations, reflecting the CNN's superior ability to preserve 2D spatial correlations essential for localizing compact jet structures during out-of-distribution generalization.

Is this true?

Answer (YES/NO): NO